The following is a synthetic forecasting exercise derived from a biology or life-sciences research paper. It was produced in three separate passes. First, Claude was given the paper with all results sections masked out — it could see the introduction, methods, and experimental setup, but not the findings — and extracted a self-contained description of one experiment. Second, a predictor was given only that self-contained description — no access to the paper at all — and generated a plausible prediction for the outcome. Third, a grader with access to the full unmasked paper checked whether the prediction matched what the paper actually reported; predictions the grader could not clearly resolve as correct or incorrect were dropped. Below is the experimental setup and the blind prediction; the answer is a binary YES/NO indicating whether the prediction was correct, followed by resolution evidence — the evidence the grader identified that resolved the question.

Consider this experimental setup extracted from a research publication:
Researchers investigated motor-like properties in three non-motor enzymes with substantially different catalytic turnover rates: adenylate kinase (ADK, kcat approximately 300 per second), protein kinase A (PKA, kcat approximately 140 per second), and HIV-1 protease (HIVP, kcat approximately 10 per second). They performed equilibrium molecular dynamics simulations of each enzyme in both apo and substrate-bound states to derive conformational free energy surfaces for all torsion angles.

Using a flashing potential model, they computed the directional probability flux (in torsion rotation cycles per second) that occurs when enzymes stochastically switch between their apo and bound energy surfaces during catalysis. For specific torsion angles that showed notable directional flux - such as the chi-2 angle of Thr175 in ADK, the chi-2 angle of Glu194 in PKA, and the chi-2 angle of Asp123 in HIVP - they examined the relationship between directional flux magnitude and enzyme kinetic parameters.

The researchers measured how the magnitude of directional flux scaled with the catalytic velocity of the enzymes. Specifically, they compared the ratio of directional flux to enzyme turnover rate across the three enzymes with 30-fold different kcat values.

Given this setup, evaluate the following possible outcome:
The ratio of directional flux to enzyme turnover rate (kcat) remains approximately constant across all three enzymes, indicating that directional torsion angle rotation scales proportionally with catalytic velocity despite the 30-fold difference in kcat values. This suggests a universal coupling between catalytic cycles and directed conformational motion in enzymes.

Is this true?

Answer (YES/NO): YES